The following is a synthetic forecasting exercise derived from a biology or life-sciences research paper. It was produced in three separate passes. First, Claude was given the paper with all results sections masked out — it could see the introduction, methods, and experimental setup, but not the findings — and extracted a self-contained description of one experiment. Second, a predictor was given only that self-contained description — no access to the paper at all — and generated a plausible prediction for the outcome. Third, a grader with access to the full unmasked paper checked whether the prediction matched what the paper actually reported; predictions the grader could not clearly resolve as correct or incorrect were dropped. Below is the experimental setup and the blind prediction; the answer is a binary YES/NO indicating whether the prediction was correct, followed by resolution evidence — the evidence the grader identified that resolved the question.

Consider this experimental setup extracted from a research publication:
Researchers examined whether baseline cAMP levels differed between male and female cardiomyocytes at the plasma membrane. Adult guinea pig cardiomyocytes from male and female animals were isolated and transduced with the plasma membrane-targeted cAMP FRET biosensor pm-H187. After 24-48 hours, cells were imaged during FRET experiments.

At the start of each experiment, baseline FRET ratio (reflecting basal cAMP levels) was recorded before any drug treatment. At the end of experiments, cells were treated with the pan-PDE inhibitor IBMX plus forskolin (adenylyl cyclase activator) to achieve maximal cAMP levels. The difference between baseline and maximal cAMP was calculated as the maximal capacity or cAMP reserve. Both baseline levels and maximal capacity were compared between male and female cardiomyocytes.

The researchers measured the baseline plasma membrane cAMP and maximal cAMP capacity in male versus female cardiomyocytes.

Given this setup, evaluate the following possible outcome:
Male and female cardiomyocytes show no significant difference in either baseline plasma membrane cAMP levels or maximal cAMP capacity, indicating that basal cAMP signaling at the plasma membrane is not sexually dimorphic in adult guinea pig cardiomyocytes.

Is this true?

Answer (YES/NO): NO